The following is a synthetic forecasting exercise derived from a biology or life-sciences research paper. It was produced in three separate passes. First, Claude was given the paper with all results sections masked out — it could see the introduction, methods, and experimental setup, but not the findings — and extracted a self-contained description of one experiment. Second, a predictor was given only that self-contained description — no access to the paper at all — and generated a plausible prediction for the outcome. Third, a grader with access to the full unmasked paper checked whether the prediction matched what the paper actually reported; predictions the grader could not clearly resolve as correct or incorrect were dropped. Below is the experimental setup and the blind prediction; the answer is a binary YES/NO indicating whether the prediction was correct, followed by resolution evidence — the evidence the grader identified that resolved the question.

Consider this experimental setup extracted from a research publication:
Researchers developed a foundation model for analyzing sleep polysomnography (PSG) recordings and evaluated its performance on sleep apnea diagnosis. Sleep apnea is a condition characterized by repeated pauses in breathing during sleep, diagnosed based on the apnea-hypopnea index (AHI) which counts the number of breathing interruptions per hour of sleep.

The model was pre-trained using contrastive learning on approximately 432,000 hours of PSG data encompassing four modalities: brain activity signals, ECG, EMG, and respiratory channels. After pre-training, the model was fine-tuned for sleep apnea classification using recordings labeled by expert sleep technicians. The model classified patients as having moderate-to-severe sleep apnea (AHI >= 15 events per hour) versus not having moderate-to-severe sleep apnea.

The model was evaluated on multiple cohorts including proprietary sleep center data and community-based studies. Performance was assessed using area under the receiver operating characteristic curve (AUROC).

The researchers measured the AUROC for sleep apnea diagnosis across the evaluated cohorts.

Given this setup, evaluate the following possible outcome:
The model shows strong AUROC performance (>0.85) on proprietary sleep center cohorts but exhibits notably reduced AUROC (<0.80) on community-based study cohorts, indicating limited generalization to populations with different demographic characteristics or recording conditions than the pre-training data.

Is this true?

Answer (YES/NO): NO